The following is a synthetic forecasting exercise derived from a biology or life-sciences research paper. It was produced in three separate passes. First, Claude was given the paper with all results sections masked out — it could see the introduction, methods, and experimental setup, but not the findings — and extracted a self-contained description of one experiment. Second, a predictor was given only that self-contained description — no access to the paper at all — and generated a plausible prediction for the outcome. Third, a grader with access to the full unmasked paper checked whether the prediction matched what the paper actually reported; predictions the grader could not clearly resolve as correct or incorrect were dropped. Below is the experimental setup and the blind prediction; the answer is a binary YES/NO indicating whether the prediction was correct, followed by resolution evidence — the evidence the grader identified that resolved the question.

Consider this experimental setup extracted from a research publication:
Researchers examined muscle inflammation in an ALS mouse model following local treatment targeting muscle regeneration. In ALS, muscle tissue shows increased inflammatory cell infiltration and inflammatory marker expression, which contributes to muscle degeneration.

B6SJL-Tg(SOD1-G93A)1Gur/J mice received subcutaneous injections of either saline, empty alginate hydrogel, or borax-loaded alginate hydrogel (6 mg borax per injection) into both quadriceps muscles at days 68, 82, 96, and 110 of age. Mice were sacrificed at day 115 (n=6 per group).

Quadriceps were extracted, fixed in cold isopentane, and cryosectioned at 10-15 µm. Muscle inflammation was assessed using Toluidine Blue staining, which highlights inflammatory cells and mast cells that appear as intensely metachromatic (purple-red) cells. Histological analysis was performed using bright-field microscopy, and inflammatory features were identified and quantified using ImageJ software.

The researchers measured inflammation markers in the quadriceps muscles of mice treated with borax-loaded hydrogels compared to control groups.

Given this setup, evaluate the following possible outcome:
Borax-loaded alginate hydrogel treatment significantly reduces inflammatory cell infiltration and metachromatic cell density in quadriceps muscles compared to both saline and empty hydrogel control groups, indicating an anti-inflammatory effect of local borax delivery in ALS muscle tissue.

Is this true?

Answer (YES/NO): YES